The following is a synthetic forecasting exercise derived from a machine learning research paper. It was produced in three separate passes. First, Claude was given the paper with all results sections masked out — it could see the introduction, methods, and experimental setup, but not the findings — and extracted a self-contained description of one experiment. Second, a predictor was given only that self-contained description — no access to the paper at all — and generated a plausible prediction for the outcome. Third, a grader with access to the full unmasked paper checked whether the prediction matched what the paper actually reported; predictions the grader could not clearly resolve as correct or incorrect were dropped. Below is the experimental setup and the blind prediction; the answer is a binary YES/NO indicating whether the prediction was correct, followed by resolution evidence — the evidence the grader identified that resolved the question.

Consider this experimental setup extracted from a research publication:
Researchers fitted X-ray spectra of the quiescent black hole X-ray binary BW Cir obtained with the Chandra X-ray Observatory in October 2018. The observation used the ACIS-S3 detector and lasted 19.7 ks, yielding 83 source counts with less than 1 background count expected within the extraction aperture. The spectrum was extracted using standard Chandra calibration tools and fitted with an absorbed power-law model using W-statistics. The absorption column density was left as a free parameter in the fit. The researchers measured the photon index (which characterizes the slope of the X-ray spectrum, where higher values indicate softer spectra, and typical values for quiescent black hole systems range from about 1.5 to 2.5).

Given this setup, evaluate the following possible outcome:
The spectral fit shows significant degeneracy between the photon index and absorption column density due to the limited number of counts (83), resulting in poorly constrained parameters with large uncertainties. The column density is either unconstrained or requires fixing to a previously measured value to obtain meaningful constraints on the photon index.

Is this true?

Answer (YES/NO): NO